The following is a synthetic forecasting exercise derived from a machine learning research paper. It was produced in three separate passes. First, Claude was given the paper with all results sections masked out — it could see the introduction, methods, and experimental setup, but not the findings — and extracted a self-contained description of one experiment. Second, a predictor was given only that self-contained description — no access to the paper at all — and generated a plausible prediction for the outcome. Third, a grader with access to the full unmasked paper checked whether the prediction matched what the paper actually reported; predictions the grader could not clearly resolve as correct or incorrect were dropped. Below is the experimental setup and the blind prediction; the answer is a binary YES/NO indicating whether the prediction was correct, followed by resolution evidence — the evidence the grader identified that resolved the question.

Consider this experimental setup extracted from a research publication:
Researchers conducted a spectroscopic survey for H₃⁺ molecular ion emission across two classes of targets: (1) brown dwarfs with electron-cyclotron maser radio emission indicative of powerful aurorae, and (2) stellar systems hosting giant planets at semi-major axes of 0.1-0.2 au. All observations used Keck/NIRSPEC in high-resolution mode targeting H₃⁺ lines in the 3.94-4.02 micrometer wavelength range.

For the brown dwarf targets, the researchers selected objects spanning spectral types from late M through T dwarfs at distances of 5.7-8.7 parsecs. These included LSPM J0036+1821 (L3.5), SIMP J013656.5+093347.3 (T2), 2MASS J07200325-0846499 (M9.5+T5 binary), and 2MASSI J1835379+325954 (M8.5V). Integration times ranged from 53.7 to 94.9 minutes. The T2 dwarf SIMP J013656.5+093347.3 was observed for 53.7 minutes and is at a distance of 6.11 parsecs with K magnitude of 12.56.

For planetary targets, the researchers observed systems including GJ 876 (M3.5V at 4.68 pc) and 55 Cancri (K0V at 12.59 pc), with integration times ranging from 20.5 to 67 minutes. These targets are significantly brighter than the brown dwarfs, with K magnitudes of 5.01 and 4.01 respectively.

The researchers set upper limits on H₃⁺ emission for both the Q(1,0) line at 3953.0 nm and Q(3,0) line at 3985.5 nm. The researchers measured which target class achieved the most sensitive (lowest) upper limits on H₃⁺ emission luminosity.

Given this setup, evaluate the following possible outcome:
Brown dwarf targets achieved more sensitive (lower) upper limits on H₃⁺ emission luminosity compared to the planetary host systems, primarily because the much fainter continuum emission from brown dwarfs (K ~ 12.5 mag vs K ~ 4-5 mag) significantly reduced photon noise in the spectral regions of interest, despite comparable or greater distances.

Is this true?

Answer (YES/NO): YES